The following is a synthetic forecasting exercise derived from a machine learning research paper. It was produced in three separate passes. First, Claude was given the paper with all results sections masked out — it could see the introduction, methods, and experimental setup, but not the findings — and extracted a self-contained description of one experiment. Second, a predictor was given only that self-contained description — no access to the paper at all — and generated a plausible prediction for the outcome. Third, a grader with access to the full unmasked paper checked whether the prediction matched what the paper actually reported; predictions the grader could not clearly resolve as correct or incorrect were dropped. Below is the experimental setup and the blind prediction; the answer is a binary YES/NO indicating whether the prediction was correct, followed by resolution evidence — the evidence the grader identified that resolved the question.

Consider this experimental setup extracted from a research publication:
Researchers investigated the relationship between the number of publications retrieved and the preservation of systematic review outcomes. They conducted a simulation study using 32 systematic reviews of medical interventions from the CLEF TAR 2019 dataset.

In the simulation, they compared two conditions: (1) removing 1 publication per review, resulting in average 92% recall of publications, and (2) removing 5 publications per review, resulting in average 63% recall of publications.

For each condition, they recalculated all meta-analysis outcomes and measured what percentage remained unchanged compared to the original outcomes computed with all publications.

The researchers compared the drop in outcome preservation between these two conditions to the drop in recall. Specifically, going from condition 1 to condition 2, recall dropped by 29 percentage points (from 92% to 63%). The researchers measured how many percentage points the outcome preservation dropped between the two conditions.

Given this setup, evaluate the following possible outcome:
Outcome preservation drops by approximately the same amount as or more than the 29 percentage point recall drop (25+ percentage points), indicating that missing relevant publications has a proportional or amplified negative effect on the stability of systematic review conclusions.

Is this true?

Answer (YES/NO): NO